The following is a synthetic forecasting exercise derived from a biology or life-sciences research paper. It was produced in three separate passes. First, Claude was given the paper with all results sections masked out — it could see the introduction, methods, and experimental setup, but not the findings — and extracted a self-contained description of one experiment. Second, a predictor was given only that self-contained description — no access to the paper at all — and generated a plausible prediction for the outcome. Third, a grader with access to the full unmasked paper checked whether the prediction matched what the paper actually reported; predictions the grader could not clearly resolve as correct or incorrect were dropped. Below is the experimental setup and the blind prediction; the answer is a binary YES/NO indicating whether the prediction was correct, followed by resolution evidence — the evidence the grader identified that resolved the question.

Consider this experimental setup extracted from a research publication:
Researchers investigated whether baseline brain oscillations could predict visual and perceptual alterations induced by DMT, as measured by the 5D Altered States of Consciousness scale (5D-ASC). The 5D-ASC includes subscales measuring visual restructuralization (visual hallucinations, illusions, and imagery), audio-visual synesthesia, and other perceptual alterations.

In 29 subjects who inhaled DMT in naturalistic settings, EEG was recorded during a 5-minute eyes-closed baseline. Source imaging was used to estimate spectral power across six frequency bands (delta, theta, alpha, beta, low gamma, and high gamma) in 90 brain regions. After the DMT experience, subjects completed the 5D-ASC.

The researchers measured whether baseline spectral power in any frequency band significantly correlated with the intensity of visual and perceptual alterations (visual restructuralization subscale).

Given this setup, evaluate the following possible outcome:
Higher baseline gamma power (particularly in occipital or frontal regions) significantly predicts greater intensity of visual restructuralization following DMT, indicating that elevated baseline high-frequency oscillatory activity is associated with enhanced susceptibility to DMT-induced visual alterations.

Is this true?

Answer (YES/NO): NO